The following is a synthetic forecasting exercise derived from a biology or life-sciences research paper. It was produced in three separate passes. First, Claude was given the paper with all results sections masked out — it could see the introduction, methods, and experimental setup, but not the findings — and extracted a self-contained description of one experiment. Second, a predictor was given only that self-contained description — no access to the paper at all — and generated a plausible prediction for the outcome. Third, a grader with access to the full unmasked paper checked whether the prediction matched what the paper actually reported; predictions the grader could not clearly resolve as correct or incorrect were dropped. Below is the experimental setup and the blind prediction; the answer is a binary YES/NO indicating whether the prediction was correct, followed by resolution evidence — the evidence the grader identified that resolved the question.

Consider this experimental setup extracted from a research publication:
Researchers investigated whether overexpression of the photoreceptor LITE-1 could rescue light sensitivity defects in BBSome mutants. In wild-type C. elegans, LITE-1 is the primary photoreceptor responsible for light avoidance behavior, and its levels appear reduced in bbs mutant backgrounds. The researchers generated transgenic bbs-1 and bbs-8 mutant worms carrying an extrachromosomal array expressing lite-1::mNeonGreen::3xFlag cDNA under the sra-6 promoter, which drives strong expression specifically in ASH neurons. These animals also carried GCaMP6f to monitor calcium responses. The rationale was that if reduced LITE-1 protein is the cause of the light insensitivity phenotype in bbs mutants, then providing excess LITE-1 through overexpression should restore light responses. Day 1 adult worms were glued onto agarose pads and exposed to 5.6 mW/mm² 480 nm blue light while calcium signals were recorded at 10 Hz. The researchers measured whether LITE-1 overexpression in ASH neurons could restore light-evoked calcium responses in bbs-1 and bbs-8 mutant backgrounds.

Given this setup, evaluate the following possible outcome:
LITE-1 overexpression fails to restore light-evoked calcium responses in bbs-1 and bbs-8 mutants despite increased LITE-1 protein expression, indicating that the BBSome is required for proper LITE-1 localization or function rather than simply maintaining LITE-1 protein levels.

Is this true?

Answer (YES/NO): NO